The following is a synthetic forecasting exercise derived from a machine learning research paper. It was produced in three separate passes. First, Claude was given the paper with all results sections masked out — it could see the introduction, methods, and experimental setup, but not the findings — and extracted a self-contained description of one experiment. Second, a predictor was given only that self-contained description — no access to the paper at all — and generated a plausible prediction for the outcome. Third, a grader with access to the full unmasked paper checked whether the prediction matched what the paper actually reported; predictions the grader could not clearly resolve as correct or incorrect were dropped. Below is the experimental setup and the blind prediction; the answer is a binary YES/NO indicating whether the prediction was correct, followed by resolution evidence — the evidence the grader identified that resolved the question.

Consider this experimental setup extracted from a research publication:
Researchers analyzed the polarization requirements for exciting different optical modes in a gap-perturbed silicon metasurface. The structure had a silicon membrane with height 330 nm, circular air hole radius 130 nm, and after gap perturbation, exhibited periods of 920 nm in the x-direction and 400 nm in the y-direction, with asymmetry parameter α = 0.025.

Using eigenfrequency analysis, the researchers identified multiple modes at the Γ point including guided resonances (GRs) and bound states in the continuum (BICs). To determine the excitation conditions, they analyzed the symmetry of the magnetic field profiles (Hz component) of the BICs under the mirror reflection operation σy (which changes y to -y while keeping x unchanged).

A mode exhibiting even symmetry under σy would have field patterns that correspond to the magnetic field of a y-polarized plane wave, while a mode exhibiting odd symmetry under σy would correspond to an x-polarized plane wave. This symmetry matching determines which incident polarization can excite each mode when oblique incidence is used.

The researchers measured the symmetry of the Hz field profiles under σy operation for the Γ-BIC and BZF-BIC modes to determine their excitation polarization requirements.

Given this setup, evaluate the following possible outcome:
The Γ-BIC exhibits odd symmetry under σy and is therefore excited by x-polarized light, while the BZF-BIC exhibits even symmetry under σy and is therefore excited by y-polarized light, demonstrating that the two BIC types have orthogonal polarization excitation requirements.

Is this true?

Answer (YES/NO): NO